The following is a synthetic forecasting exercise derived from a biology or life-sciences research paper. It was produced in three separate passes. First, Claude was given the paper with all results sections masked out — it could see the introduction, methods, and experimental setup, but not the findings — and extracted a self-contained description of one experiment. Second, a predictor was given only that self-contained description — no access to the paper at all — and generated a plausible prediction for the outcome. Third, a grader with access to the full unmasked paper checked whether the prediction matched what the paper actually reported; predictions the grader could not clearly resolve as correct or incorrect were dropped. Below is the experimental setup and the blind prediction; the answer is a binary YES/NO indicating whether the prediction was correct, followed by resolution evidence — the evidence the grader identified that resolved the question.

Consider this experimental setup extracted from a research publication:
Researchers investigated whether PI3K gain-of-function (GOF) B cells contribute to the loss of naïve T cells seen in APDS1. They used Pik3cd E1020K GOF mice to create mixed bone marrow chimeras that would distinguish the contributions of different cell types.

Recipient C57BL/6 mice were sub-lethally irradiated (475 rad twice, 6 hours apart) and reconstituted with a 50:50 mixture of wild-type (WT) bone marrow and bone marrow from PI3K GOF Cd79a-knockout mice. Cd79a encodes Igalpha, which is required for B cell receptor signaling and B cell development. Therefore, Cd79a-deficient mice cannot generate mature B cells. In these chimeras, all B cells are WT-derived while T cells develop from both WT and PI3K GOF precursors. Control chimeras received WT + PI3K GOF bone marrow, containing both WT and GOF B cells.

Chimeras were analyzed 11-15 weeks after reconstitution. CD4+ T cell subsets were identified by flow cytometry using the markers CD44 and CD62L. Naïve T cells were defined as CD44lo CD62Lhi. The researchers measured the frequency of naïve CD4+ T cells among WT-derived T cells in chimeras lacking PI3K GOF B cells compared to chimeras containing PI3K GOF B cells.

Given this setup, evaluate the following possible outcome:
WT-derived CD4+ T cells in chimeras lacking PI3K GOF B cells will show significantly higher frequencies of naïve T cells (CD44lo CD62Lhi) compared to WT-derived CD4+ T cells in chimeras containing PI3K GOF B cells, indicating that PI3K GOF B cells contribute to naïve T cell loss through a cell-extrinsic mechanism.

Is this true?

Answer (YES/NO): NO